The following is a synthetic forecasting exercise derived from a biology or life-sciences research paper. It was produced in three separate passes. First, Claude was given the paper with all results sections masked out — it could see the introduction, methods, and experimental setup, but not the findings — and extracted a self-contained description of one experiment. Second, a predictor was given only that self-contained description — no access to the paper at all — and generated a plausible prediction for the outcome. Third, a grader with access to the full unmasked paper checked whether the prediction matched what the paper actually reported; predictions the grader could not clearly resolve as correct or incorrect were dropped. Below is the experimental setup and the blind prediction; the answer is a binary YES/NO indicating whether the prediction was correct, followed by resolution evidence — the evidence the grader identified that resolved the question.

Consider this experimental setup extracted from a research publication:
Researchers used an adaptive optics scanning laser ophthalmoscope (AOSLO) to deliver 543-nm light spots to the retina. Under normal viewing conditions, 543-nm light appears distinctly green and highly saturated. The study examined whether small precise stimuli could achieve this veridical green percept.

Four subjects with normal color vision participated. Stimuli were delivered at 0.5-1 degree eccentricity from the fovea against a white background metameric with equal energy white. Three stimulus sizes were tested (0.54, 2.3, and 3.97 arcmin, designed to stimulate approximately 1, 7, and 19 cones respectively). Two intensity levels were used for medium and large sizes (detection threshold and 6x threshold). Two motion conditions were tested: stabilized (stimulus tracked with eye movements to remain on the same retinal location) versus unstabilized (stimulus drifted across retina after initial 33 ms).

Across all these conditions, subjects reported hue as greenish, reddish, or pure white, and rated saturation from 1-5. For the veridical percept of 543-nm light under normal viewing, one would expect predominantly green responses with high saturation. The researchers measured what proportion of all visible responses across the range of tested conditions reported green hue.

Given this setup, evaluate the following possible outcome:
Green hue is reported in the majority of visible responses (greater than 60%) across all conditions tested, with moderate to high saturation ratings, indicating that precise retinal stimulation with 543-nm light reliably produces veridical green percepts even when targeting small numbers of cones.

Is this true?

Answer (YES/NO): NO